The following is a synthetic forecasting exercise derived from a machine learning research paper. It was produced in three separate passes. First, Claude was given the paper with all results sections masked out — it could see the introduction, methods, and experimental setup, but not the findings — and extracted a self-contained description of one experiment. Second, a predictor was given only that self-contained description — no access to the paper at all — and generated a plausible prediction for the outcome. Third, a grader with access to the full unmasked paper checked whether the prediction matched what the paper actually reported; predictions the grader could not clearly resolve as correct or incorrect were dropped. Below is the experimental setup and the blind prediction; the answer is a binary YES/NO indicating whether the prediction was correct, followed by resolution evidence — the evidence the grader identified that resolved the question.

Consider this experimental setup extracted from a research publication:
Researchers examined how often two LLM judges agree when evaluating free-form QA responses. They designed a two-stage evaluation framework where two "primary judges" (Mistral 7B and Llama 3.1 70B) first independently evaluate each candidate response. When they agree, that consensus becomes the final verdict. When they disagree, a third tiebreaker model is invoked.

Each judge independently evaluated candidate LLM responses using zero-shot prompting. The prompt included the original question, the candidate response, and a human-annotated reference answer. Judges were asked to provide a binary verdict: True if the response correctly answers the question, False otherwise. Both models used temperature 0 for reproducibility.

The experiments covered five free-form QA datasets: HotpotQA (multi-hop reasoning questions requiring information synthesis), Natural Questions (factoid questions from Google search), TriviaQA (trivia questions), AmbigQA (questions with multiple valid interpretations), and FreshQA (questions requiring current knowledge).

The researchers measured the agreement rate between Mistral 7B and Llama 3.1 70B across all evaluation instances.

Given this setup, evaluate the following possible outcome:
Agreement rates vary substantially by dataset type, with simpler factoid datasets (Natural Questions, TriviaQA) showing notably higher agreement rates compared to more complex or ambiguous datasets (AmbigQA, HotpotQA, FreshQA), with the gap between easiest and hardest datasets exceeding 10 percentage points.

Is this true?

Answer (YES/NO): NO